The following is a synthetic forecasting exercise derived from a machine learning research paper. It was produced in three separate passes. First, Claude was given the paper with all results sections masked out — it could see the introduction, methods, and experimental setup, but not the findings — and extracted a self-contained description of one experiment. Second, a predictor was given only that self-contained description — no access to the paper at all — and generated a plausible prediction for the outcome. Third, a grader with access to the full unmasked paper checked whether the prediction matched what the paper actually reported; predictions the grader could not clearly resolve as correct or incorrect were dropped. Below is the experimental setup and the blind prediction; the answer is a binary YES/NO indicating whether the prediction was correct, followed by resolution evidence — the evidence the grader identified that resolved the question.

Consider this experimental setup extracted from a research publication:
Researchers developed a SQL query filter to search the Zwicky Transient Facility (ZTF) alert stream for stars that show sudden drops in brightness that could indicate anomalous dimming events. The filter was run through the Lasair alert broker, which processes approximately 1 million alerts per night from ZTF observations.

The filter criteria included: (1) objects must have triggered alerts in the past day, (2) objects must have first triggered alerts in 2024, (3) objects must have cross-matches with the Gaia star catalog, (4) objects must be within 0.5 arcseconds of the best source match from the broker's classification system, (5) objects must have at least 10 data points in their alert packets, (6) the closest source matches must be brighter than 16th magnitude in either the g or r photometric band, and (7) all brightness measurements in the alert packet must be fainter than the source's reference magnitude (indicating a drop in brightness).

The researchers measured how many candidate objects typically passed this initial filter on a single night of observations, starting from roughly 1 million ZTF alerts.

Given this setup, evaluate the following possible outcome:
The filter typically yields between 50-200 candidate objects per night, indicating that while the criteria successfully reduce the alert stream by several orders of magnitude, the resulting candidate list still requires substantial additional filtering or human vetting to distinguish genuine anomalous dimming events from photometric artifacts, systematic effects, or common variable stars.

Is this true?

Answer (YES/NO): NO